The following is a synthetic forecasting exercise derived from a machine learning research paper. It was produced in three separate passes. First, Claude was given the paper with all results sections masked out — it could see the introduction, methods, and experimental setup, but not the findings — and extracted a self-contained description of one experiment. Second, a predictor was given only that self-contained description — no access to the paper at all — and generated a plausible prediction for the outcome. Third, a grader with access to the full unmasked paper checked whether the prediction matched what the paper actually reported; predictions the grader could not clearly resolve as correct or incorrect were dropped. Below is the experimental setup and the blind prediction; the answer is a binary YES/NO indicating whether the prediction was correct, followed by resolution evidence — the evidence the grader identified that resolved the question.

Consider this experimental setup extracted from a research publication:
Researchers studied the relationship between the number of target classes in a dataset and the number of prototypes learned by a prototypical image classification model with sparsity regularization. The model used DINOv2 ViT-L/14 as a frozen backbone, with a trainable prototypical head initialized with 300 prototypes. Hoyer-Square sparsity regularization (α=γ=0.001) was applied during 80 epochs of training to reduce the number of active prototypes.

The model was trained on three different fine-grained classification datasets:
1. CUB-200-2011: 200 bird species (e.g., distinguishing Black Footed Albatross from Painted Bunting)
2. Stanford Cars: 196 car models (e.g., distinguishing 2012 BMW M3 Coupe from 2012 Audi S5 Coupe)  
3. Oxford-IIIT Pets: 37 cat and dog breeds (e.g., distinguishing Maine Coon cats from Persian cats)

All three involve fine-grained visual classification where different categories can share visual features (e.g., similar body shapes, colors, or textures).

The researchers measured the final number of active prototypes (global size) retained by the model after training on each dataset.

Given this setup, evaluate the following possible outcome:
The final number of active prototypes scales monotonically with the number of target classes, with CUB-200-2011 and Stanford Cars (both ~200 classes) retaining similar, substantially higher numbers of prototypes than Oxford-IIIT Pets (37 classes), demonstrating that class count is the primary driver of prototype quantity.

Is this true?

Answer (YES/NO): NO